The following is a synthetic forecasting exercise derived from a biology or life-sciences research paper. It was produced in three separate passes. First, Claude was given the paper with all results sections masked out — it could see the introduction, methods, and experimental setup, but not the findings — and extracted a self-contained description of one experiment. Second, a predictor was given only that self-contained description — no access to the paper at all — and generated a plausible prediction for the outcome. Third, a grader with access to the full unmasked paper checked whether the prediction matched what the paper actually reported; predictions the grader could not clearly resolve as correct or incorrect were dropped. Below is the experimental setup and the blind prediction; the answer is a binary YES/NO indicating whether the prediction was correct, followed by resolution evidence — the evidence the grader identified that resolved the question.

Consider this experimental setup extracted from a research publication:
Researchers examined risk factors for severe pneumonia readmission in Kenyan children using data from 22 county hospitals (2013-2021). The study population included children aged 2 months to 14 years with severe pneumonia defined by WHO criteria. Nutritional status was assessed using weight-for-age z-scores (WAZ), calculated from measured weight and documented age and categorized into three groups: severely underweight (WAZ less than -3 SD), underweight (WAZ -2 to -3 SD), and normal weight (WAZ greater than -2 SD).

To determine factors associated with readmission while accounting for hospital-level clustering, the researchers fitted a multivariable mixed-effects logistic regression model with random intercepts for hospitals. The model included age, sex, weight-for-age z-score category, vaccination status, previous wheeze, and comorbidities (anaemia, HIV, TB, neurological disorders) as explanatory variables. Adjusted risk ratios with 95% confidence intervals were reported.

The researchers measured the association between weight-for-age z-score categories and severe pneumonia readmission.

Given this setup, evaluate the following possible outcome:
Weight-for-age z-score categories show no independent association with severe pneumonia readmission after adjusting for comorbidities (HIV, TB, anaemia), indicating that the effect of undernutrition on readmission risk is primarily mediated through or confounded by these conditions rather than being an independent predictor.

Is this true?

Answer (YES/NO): NO